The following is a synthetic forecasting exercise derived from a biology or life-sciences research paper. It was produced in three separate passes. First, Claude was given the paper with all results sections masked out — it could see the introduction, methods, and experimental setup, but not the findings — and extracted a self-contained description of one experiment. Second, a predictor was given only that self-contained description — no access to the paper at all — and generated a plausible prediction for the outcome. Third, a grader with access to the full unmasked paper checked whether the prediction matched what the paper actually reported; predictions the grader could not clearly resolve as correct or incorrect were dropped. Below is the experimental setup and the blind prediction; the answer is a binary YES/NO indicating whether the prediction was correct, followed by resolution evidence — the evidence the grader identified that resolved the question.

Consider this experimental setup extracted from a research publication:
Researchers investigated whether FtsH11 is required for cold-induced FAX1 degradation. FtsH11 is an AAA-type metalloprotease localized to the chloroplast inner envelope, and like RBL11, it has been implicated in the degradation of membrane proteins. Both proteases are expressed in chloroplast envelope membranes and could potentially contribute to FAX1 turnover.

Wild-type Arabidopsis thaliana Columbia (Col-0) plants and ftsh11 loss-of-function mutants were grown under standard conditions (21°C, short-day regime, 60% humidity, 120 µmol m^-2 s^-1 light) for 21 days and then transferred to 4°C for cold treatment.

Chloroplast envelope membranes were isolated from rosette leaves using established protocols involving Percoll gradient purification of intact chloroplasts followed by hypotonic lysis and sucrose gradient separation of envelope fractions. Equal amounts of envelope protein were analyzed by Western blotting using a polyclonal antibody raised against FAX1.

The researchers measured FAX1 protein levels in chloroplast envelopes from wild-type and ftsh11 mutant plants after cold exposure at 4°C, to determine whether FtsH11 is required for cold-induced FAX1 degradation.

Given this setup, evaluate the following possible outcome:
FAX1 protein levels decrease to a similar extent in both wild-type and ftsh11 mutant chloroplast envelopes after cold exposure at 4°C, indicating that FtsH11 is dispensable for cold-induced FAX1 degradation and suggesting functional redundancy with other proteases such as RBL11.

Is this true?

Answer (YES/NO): YES